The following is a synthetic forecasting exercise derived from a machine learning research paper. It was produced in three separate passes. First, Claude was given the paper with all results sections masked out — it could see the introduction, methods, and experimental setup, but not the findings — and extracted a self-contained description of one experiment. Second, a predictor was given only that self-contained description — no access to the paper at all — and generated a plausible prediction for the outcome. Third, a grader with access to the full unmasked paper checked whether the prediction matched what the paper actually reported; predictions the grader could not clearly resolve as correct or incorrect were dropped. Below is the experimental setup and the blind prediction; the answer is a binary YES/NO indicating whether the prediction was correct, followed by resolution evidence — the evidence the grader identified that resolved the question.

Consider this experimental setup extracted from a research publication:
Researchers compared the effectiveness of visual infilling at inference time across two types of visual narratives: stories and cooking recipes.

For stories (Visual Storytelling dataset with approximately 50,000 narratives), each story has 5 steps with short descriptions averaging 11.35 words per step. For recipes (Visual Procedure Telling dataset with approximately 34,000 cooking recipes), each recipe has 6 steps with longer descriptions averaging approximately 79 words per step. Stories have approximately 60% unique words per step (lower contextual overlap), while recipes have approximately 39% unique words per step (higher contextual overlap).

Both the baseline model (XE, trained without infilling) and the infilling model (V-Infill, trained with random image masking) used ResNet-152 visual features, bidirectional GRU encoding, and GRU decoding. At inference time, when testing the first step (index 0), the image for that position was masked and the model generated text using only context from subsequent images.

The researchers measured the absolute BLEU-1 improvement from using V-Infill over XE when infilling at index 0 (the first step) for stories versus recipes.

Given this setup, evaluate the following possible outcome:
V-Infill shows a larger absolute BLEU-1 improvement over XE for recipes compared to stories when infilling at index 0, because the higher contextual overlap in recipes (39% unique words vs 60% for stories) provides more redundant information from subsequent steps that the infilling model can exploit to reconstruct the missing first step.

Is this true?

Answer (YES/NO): YES